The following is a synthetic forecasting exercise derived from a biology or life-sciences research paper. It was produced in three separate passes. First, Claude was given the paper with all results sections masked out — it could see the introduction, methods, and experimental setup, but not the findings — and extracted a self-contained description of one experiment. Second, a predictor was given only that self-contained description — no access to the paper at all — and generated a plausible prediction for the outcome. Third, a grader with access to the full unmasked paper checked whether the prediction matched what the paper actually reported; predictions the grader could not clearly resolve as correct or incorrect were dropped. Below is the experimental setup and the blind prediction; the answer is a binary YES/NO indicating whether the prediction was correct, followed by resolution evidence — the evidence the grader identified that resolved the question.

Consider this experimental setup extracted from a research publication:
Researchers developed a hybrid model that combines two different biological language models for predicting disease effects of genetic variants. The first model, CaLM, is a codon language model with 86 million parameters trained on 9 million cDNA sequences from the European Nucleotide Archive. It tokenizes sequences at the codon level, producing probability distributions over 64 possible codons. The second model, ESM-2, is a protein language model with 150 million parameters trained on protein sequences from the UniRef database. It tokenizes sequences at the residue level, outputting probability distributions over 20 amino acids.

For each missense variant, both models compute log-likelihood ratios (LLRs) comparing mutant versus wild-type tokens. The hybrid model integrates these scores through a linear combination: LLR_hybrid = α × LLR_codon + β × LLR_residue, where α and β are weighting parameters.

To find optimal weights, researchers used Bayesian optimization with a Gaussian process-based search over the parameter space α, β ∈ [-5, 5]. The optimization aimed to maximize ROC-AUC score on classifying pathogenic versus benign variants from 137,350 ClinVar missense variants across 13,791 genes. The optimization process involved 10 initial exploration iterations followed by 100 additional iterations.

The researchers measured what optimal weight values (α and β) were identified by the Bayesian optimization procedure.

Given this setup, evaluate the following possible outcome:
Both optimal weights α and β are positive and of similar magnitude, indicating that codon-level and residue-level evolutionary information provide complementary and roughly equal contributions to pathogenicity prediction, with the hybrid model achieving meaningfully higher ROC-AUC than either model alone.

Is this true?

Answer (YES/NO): YES